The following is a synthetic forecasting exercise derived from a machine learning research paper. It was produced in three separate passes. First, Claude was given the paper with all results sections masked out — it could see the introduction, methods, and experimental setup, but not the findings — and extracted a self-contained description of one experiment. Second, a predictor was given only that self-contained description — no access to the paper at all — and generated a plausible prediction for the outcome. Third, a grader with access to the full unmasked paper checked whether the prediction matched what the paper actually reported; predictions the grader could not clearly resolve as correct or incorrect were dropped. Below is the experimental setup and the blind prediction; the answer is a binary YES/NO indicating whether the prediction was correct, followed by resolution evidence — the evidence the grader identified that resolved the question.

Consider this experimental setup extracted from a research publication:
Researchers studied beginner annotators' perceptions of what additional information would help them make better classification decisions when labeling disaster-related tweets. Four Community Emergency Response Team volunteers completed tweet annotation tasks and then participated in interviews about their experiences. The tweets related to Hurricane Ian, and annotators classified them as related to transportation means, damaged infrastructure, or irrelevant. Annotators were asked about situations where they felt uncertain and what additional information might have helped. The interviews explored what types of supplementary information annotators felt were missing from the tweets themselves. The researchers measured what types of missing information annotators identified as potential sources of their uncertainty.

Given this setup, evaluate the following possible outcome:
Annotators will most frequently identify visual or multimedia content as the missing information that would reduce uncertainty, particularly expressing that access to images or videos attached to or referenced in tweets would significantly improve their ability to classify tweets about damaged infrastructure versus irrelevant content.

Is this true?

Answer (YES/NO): NO